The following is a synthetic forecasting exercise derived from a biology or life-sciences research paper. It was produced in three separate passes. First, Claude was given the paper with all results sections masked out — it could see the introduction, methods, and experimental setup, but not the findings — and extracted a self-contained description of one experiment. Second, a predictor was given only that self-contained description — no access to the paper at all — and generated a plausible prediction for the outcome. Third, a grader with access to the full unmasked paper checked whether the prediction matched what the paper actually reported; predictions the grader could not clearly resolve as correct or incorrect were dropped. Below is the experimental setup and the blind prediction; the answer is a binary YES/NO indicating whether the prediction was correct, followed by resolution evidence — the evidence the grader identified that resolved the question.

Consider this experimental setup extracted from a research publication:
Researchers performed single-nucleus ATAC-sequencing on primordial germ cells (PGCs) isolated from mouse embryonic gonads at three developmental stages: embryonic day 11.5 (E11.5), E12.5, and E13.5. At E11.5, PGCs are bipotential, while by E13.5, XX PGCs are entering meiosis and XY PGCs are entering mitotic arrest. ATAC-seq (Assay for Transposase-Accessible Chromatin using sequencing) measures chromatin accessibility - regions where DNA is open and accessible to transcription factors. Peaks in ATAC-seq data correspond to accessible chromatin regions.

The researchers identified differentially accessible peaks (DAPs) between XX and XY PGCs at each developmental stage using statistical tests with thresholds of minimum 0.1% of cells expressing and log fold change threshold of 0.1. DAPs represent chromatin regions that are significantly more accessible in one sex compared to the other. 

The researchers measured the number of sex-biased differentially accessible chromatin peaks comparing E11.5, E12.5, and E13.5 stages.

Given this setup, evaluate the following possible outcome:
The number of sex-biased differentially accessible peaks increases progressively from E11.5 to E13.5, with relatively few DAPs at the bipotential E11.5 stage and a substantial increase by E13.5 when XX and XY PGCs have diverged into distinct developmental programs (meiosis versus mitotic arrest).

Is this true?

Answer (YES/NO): YES